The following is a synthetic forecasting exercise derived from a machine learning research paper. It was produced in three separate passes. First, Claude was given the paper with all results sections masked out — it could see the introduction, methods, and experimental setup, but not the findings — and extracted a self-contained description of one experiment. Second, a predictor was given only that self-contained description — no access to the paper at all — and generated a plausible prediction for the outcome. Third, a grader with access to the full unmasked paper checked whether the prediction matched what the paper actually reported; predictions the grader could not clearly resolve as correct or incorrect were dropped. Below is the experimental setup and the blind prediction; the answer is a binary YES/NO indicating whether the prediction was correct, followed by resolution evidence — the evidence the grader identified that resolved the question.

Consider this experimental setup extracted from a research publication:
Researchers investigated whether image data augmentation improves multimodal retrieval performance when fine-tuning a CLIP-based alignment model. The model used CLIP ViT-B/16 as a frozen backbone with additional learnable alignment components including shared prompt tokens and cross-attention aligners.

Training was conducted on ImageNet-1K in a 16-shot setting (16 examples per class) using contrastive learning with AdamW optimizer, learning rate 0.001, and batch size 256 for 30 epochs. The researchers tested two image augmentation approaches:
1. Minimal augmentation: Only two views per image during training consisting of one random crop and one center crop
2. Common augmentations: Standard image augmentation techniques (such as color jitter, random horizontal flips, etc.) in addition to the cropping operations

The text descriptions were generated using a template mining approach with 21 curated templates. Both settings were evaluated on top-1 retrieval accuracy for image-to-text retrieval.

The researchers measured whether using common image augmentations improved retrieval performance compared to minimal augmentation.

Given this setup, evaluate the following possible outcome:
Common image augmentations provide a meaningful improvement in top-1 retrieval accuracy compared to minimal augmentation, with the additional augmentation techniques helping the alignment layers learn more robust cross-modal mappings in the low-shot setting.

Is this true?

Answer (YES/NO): NO